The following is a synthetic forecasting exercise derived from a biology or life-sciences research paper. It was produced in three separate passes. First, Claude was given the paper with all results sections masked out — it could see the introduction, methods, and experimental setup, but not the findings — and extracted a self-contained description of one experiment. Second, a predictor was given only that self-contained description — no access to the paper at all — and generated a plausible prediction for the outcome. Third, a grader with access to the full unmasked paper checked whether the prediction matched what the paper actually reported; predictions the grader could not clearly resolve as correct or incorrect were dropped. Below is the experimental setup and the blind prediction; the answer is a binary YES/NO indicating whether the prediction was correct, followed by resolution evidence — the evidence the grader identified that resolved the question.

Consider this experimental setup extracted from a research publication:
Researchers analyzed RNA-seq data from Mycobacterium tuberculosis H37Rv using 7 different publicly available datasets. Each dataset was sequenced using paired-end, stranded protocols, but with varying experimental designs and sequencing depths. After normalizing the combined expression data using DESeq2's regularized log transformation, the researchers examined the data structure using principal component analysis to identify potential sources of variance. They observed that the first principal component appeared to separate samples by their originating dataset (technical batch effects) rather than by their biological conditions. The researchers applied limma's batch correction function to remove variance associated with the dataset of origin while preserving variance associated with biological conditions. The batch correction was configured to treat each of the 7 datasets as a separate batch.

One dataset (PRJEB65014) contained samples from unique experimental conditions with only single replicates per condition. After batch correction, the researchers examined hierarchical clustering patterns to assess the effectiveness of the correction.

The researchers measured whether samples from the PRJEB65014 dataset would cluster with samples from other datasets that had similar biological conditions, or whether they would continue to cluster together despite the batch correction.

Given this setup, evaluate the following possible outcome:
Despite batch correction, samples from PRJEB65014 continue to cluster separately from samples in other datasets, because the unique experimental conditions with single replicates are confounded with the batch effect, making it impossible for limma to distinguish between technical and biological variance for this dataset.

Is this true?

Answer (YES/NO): YES